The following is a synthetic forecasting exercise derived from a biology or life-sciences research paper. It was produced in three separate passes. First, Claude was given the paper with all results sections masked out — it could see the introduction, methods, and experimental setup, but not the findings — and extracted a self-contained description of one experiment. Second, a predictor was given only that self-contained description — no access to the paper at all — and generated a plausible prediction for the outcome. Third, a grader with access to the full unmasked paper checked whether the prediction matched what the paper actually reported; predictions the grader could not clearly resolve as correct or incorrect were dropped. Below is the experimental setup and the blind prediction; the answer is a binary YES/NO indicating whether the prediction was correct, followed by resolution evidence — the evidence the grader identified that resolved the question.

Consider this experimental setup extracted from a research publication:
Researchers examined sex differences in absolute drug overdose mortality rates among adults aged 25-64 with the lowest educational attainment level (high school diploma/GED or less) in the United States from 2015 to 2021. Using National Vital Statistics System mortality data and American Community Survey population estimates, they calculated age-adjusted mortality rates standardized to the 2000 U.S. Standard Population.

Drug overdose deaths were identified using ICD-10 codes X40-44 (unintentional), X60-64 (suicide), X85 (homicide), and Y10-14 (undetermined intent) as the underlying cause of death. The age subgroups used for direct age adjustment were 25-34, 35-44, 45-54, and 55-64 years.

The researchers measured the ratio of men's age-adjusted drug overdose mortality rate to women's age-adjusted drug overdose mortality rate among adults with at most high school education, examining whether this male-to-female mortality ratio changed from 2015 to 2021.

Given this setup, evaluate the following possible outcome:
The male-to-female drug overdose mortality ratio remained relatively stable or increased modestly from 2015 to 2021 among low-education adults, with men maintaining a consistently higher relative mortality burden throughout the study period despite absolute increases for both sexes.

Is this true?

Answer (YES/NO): NO